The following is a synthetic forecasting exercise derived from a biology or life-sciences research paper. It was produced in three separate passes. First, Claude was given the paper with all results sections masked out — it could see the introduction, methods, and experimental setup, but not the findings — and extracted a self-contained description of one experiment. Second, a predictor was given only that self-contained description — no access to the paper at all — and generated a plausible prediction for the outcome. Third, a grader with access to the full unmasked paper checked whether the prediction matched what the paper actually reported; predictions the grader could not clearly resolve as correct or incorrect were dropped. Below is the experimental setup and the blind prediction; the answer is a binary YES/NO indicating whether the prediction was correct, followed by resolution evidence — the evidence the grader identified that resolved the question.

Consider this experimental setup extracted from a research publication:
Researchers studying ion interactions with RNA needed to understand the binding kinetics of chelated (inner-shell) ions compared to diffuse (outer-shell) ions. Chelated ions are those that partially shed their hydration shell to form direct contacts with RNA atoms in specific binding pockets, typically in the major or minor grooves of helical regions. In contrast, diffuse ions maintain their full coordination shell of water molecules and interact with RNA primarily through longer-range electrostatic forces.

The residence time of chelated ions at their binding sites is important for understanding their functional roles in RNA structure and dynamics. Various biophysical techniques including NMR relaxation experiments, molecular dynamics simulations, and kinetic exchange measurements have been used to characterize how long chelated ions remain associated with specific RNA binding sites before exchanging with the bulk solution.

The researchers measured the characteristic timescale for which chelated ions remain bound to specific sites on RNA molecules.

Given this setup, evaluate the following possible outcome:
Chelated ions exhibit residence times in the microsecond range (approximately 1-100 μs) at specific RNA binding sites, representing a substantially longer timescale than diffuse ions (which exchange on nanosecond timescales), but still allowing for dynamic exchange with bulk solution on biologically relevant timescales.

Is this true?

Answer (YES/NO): NO